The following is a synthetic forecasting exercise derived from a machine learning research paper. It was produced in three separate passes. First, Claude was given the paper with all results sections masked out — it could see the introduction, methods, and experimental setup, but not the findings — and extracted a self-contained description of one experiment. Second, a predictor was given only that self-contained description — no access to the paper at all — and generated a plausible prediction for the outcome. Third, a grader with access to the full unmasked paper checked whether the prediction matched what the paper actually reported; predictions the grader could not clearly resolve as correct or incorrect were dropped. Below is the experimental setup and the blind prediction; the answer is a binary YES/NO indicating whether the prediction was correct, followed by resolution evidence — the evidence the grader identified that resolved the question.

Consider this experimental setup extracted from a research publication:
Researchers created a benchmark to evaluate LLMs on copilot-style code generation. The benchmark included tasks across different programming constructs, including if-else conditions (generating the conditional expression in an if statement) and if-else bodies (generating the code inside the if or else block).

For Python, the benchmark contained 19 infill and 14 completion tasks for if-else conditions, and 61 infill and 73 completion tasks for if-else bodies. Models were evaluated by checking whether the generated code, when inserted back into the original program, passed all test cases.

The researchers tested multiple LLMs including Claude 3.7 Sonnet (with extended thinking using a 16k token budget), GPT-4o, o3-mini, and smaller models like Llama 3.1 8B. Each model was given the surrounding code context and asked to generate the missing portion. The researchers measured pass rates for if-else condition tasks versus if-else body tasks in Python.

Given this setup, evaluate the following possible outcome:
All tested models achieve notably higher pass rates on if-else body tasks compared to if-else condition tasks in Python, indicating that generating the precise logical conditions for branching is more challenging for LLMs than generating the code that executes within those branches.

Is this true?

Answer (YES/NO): YES